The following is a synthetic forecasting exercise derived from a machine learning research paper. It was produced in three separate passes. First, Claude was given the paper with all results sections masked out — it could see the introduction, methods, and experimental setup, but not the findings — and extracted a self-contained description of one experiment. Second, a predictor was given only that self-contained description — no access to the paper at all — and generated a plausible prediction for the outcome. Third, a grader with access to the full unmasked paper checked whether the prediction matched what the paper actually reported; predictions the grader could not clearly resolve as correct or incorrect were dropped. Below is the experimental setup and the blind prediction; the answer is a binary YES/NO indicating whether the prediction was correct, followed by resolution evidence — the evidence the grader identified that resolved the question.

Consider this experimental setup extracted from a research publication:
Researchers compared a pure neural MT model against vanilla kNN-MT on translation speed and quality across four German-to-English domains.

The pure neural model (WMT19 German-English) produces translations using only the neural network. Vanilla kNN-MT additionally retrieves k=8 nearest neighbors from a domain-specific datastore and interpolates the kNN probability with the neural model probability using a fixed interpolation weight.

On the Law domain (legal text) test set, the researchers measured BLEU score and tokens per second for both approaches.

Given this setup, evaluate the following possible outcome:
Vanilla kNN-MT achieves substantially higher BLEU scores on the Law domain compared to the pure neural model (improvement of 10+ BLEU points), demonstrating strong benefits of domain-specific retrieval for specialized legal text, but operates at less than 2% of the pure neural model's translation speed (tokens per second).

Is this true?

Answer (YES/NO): NO